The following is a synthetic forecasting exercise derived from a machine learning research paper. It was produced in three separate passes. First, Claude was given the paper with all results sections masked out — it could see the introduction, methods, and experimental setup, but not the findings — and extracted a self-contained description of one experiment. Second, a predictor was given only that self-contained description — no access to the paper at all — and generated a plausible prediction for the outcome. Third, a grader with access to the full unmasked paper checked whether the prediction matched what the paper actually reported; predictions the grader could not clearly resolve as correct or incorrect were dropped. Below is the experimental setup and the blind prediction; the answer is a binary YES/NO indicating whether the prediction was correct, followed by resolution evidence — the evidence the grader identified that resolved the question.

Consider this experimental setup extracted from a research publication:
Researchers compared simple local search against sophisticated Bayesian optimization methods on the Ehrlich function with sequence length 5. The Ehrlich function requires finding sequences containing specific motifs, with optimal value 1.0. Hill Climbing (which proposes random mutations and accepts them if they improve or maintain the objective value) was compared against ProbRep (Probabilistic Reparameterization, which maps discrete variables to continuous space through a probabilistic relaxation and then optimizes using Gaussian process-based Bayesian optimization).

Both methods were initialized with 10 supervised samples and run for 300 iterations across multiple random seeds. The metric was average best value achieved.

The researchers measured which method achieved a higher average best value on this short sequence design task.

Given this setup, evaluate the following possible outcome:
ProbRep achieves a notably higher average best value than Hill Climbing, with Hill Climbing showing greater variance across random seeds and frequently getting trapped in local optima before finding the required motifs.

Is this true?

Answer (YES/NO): YES